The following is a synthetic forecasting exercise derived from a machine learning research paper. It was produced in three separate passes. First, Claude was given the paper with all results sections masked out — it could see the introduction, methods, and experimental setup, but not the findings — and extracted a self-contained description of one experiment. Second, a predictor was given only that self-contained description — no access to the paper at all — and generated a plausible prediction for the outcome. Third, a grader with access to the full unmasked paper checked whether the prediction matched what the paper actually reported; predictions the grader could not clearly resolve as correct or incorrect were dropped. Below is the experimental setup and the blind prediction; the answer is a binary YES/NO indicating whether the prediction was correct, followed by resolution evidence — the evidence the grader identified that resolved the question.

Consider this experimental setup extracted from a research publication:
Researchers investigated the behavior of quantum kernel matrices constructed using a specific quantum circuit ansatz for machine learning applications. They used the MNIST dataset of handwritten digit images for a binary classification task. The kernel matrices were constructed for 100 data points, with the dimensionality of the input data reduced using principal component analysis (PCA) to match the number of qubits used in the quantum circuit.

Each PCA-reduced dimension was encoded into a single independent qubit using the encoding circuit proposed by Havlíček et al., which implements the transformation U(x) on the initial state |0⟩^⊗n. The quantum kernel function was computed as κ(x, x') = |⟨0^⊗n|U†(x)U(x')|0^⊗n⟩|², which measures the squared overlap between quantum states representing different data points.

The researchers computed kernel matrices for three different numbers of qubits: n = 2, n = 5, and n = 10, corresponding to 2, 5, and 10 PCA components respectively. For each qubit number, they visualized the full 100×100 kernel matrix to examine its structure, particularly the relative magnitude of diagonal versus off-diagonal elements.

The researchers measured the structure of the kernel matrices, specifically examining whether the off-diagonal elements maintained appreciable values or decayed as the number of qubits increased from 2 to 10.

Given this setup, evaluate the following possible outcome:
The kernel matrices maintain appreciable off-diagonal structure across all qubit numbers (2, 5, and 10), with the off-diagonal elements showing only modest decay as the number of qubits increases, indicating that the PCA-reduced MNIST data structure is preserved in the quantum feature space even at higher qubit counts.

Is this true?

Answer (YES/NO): NO